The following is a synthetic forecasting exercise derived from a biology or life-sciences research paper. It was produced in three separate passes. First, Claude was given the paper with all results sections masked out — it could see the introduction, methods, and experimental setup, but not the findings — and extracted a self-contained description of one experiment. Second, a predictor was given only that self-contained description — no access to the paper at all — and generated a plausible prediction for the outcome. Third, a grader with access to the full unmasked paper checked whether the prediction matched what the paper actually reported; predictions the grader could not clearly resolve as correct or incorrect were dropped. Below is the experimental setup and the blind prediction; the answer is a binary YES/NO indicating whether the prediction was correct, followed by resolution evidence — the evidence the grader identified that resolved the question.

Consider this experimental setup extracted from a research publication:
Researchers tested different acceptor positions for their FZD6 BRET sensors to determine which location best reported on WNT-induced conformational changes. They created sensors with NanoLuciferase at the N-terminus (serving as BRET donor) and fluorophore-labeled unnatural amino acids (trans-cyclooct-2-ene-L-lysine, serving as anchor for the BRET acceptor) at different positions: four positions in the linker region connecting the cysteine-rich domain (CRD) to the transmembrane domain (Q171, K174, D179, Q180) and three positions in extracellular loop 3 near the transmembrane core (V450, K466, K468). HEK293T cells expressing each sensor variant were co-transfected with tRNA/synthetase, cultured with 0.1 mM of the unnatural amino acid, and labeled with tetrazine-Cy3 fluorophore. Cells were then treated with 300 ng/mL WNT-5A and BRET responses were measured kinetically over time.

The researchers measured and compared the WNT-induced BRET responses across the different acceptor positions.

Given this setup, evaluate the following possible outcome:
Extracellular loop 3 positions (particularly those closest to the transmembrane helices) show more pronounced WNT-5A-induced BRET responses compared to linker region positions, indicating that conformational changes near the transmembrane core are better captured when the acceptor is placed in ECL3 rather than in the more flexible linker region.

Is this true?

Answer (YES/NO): YES